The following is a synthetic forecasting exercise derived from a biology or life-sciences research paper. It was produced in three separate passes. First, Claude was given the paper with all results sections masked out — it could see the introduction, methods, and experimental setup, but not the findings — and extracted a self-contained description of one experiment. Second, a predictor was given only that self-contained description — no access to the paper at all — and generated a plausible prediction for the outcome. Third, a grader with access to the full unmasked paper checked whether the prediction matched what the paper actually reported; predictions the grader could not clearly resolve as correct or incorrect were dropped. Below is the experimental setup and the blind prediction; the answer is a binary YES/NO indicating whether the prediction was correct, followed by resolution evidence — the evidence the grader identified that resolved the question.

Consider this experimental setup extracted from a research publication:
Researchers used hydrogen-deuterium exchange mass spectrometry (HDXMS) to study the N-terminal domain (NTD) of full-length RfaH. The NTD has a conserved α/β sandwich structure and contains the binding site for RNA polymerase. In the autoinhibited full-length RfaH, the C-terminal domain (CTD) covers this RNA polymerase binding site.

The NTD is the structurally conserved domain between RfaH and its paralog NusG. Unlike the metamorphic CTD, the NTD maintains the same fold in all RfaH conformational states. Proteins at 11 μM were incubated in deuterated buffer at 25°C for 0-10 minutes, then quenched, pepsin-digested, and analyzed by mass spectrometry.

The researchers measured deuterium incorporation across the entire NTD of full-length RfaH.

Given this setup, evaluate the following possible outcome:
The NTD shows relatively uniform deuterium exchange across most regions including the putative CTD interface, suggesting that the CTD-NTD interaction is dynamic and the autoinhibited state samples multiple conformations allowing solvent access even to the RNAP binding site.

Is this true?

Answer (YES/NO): NO